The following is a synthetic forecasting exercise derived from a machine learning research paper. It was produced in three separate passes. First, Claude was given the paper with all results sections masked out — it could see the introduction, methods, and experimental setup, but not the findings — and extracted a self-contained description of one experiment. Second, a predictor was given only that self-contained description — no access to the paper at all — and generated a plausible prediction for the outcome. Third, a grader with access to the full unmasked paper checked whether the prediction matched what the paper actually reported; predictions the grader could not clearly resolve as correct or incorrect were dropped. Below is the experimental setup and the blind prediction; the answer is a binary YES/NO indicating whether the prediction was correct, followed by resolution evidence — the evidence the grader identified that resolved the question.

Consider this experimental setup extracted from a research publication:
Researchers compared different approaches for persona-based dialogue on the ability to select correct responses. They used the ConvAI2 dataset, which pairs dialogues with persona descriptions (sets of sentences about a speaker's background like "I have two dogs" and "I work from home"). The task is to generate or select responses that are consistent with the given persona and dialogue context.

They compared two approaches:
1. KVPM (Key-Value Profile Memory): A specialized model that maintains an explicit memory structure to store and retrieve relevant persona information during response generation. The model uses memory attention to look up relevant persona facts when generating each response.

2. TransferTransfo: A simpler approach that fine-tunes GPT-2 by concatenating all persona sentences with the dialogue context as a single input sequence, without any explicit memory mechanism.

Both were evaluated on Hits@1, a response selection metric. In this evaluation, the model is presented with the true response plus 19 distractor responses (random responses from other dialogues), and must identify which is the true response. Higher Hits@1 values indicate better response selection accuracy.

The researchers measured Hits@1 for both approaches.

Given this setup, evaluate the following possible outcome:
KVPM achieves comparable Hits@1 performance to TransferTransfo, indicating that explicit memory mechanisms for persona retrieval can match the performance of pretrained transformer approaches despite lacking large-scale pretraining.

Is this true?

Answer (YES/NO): NO